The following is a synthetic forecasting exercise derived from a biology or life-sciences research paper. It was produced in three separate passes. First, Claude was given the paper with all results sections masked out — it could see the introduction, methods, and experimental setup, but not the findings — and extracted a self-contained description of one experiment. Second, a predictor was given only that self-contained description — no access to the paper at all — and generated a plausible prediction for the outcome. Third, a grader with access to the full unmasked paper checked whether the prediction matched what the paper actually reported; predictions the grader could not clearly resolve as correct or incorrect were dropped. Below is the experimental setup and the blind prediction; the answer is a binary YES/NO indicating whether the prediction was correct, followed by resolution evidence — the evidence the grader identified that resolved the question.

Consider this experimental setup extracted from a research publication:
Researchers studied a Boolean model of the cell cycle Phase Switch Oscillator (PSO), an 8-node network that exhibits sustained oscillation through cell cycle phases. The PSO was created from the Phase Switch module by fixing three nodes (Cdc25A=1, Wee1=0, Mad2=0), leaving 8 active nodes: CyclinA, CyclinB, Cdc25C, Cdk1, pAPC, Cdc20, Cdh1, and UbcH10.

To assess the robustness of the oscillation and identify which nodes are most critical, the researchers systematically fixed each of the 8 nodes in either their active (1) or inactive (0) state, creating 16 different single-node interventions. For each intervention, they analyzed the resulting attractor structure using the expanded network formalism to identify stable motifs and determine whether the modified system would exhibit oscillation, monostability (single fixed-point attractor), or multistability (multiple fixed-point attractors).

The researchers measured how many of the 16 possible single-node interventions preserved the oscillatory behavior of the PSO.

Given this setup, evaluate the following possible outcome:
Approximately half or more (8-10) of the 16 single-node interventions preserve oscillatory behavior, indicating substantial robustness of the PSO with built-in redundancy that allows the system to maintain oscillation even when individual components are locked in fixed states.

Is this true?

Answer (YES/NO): NO